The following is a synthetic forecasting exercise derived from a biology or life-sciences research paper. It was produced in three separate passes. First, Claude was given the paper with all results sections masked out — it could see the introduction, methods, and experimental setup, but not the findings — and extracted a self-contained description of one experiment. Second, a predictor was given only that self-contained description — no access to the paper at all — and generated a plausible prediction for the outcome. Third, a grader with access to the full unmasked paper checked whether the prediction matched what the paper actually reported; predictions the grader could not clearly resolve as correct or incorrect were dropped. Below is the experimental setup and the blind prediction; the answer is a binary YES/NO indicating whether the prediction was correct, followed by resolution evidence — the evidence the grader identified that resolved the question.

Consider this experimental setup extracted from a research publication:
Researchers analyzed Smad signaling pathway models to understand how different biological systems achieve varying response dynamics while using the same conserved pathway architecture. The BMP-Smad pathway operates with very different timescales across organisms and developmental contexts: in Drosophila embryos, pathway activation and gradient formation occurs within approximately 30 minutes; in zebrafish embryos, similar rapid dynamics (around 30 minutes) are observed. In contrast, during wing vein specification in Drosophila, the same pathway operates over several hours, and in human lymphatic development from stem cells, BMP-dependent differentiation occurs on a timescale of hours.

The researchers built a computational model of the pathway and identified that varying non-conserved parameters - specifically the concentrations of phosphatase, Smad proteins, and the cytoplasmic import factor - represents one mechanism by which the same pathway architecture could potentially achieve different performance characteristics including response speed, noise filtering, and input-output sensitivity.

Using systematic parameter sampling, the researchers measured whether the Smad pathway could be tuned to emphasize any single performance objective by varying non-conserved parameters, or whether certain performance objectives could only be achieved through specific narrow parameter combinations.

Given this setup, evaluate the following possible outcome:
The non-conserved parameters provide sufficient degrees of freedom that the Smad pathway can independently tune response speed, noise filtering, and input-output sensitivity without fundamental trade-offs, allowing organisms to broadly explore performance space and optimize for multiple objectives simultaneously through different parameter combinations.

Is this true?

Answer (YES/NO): NO